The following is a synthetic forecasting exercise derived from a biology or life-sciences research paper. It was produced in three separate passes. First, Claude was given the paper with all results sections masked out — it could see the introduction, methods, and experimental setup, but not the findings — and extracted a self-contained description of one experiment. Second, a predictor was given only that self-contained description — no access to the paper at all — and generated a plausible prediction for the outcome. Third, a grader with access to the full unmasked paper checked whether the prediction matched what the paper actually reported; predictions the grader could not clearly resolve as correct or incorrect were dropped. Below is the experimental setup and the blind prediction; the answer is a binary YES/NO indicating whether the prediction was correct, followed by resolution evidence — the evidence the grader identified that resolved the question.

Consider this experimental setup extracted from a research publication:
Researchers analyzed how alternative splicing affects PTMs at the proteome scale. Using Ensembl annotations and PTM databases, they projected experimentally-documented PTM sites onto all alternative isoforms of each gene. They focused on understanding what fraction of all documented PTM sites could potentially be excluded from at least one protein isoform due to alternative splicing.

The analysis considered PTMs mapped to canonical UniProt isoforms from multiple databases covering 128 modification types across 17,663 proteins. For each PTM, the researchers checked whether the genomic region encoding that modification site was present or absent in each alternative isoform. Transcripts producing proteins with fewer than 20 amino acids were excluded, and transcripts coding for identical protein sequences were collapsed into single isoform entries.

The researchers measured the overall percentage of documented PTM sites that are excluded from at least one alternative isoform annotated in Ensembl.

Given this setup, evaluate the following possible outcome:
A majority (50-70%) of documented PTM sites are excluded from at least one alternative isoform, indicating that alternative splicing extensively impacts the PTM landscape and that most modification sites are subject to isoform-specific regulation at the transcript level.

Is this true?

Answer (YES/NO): NO